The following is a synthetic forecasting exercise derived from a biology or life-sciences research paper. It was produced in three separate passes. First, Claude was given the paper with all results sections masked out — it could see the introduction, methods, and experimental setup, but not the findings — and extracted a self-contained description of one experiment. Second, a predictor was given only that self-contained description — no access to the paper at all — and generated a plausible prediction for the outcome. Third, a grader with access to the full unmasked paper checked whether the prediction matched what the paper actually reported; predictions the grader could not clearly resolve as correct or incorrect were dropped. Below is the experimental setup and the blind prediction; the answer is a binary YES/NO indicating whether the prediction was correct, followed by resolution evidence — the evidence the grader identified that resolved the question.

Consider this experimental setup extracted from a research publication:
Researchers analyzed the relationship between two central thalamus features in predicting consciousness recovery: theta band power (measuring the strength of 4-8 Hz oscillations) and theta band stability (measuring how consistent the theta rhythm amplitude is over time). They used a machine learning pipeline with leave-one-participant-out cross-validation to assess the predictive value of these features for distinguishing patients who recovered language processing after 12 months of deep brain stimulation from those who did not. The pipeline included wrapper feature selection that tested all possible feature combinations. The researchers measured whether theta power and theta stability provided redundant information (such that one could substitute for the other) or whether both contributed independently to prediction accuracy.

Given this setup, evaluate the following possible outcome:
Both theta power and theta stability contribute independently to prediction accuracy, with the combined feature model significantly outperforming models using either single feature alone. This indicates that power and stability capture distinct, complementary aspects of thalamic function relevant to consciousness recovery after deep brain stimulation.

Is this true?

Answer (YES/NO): YES